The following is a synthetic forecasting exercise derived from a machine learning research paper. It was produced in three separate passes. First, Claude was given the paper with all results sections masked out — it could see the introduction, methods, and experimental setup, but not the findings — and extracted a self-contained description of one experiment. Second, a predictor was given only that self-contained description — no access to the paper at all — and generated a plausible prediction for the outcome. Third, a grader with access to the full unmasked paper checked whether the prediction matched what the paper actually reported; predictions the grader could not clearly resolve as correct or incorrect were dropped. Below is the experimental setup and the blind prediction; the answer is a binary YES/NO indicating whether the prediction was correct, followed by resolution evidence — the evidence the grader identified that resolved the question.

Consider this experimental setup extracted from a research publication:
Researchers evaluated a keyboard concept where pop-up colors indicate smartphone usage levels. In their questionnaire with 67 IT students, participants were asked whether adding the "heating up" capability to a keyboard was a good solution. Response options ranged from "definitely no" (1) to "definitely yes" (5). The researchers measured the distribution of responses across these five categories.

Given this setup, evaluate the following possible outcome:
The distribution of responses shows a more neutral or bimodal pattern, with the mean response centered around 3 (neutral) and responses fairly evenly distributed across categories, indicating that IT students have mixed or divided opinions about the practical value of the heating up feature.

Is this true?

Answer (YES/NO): NO